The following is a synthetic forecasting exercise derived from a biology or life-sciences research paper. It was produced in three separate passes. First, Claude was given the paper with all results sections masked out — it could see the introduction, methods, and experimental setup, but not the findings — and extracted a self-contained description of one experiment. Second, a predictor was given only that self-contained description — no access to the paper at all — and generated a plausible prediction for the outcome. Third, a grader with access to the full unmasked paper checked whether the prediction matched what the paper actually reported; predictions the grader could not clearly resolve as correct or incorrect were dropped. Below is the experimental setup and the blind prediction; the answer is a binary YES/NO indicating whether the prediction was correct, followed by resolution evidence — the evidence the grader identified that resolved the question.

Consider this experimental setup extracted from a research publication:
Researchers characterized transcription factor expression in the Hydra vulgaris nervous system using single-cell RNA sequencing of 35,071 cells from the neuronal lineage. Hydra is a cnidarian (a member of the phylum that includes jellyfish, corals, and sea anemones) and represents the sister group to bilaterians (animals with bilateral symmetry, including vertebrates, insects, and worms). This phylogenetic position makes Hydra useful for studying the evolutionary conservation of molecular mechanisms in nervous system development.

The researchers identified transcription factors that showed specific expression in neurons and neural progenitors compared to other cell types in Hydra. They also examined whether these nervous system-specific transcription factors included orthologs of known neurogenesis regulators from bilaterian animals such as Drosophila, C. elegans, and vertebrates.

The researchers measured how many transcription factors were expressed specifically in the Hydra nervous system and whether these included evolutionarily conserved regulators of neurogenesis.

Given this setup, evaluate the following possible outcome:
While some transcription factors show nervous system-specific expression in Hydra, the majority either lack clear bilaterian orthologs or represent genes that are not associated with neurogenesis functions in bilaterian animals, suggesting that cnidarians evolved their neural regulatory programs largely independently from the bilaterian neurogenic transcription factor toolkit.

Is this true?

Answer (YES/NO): NO